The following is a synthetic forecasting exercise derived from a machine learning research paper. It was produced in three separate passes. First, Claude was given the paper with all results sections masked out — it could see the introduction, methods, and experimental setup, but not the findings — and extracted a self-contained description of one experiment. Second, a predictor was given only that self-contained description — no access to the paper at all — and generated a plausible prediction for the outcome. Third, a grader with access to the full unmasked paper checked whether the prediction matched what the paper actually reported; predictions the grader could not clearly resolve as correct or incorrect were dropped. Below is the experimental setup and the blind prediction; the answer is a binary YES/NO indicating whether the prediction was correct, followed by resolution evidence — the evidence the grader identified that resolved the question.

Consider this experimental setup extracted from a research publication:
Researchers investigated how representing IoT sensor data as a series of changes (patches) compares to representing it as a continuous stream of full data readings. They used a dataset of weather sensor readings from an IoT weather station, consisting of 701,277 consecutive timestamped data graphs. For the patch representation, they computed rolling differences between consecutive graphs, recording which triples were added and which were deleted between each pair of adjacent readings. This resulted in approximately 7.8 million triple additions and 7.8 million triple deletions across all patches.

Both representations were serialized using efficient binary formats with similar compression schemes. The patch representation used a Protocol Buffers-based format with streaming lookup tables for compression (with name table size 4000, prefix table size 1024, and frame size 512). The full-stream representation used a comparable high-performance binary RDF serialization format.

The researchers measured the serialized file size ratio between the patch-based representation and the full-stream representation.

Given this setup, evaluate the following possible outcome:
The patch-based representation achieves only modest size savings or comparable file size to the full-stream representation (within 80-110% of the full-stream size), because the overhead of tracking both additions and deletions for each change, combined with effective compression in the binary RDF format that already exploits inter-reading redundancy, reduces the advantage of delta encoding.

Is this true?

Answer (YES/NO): NO